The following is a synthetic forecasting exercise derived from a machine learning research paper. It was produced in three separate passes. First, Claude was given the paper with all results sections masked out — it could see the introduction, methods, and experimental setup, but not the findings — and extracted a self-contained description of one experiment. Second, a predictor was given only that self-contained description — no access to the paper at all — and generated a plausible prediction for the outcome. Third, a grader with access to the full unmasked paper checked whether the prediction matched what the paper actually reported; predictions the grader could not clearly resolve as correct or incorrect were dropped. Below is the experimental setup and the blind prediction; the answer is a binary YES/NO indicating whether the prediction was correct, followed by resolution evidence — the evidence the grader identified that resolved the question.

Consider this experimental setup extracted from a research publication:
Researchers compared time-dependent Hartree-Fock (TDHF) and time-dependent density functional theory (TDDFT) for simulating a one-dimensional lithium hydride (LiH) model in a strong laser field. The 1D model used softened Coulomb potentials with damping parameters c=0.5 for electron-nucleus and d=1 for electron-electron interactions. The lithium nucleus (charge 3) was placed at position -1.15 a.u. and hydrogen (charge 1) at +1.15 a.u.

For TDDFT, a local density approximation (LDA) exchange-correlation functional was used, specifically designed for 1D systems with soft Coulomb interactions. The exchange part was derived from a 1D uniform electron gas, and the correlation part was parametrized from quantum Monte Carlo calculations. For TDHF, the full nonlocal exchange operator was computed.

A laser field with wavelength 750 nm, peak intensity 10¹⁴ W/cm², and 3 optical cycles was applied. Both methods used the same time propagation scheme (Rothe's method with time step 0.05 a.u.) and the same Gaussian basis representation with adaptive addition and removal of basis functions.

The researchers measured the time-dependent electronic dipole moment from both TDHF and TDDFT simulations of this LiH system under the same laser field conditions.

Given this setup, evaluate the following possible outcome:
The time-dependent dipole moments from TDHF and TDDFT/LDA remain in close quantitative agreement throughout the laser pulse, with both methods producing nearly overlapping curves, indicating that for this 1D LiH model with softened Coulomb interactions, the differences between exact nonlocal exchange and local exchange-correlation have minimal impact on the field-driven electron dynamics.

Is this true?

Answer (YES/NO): NO